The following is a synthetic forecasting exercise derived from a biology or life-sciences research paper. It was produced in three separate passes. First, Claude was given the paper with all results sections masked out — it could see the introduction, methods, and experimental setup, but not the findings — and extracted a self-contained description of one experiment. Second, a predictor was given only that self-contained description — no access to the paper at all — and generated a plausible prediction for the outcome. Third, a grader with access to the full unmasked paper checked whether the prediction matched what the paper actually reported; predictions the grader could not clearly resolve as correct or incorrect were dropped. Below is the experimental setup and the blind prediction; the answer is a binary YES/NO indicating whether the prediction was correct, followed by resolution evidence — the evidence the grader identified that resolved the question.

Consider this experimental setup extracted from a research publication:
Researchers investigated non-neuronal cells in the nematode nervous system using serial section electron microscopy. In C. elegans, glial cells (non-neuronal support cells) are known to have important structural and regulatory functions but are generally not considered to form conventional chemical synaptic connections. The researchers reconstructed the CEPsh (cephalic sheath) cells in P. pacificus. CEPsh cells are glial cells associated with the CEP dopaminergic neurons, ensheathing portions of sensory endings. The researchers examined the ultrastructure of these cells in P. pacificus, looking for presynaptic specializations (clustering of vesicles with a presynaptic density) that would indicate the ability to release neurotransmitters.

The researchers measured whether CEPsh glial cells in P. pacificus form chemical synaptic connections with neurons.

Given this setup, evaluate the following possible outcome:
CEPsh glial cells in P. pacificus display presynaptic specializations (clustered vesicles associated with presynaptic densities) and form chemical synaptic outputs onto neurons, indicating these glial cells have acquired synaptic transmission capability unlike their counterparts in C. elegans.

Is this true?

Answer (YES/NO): NO